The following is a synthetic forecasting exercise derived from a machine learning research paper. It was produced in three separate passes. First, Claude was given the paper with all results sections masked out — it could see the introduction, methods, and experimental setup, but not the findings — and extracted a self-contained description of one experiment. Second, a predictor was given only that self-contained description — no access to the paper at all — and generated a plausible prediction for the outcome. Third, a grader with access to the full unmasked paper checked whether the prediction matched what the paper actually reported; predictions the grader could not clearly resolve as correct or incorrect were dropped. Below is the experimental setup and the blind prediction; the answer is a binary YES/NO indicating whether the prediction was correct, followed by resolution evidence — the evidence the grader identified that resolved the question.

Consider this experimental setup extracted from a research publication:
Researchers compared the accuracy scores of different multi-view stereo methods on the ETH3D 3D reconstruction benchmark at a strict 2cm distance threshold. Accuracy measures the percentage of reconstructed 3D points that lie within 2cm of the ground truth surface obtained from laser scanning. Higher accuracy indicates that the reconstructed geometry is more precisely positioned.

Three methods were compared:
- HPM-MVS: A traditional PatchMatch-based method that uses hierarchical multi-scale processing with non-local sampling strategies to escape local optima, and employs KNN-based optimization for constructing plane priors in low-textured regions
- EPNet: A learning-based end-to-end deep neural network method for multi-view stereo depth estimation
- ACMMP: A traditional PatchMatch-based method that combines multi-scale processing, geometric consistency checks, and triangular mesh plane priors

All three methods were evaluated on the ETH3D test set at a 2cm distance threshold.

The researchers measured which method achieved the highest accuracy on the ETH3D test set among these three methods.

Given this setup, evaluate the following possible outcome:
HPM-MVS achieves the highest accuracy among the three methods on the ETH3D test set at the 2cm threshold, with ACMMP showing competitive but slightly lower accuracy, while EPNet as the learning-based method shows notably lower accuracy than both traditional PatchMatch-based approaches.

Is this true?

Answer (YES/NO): YES